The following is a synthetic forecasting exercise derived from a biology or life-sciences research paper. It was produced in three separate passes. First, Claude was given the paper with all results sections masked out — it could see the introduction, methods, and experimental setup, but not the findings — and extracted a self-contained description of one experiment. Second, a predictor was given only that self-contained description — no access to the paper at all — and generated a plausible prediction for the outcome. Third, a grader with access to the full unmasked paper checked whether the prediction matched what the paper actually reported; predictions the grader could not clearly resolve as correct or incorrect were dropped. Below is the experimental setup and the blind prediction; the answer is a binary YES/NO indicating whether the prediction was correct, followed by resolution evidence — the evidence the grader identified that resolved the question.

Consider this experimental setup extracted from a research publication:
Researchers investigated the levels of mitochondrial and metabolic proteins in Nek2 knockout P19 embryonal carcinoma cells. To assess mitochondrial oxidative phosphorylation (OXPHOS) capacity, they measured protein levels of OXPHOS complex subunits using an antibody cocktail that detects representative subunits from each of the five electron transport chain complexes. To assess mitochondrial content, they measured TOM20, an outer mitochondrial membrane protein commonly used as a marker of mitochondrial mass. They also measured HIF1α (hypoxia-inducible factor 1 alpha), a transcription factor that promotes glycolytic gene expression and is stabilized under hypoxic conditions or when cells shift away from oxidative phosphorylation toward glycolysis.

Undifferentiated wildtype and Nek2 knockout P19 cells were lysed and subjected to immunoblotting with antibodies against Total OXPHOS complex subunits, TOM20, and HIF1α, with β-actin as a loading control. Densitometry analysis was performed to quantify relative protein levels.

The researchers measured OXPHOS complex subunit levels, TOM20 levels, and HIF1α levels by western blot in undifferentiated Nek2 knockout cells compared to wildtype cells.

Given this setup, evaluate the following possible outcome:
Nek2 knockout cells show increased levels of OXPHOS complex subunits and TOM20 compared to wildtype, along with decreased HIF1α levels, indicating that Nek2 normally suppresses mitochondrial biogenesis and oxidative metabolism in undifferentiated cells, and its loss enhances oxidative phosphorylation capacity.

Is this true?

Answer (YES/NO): NO